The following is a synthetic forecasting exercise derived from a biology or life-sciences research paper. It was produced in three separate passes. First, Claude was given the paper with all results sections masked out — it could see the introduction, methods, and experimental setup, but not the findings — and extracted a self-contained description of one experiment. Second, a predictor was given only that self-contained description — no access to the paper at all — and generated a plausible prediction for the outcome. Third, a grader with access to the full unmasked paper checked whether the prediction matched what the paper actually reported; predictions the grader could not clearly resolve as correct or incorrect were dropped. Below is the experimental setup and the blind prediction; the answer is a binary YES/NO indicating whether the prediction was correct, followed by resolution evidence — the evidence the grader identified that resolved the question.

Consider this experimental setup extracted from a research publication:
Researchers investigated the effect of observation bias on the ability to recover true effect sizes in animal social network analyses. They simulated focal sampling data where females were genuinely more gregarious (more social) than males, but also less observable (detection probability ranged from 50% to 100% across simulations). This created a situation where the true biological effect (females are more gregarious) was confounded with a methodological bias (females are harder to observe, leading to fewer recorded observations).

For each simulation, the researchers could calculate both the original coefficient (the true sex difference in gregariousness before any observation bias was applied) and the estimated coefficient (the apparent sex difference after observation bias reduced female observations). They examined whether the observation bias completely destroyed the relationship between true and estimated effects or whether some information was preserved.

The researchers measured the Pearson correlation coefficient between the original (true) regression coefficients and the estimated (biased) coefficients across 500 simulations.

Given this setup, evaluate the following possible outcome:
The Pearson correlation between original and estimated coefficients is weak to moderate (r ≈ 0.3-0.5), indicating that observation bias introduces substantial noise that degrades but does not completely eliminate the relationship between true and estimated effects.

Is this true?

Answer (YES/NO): NO